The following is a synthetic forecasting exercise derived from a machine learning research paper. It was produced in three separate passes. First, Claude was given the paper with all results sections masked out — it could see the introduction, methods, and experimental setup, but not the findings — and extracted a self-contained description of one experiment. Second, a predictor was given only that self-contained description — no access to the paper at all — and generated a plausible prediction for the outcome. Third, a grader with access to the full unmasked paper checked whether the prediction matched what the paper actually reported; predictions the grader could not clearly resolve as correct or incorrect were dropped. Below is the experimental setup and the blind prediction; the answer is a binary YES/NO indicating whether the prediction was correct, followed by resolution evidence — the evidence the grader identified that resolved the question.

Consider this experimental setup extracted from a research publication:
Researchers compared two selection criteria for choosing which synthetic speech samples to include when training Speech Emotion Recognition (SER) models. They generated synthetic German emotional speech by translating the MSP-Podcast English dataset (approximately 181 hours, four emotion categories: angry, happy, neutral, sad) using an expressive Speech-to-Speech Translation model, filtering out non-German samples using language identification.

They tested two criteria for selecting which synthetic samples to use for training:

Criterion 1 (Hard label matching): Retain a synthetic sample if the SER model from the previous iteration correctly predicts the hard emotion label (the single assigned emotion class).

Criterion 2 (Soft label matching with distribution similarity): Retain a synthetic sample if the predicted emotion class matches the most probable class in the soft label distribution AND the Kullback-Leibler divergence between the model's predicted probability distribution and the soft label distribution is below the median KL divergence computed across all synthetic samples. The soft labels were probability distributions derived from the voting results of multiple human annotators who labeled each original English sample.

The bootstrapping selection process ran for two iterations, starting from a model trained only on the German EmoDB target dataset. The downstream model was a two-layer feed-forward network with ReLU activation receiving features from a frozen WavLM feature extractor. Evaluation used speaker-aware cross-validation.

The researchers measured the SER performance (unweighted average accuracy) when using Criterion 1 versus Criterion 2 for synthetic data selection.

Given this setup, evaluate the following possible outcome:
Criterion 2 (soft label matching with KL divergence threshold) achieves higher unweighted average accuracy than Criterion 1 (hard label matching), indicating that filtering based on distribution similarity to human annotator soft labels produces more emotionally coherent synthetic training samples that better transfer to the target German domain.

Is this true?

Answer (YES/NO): YES